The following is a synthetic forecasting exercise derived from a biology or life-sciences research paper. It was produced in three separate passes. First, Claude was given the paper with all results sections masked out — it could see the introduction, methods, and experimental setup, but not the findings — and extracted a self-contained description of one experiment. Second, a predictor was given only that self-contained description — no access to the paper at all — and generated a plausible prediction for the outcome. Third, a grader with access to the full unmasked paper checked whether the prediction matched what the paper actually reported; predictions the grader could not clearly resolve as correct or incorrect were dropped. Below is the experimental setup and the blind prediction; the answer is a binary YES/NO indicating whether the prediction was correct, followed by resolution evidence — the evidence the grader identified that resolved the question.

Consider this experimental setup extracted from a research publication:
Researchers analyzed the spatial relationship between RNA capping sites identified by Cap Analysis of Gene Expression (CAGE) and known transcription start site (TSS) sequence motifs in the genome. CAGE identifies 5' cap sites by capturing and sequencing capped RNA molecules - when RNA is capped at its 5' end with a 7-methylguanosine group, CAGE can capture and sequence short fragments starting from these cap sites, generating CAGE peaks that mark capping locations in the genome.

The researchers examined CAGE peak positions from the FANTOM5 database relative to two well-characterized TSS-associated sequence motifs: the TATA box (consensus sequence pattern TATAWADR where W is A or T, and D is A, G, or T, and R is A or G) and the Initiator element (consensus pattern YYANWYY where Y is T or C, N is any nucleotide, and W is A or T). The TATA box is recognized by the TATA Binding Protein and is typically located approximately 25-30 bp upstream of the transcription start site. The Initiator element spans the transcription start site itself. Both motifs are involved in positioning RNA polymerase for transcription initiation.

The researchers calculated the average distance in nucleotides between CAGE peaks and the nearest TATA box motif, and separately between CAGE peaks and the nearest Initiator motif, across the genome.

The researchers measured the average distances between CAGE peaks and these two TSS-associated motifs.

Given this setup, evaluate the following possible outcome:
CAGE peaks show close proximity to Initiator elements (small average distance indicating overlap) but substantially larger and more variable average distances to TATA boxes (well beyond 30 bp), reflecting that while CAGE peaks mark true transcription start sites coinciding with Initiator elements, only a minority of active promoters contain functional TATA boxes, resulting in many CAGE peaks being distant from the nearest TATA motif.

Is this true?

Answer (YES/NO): NO